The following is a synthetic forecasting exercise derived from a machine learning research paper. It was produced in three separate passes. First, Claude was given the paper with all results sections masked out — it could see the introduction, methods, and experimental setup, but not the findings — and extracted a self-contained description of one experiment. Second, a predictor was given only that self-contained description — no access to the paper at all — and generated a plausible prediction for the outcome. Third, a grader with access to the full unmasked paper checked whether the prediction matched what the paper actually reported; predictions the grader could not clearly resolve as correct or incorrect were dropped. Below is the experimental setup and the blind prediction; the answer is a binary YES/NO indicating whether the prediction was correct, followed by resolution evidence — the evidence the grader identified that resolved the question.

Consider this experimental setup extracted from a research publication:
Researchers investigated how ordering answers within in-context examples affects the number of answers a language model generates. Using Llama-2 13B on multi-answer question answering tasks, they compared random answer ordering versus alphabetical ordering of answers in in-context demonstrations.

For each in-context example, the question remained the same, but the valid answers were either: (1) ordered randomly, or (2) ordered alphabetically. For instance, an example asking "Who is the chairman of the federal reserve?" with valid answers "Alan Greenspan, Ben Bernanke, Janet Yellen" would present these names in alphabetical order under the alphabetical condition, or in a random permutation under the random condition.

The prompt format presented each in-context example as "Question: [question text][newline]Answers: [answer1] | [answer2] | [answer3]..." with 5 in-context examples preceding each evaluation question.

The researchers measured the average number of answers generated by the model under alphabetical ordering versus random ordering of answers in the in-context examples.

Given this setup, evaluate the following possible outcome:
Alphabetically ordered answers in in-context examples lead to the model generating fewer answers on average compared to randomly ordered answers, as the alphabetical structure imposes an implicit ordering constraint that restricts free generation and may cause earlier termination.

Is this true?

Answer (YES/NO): NO